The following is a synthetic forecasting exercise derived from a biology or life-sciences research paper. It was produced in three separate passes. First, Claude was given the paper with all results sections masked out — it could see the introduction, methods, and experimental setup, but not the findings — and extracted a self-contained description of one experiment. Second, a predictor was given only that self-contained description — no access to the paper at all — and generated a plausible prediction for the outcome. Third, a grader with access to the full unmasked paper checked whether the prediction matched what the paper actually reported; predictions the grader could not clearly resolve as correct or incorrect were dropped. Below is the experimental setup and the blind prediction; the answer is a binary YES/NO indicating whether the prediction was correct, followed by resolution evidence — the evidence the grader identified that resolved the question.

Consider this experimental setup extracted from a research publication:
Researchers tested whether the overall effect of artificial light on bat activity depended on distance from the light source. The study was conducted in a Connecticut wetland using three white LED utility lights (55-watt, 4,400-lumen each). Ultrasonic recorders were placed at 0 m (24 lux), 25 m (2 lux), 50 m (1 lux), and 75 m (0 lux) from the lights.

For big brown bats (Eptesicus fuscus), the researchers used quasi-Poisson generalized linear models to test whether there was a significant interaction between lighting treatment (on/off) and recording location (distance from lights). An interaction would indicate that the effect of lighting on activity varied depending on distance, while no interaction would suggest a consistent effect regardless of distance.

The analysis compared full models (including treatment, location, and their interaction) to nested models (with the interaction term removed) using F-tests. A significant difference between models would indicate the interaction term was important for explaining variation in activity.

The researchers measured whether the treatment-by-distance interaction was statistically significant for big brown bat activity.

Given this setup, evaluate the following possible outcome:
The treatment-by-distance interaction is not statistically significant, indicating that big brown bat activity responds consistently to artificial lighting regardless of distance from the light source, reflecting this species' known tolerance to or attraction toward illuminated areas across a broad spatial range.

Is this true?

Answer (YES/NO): NO